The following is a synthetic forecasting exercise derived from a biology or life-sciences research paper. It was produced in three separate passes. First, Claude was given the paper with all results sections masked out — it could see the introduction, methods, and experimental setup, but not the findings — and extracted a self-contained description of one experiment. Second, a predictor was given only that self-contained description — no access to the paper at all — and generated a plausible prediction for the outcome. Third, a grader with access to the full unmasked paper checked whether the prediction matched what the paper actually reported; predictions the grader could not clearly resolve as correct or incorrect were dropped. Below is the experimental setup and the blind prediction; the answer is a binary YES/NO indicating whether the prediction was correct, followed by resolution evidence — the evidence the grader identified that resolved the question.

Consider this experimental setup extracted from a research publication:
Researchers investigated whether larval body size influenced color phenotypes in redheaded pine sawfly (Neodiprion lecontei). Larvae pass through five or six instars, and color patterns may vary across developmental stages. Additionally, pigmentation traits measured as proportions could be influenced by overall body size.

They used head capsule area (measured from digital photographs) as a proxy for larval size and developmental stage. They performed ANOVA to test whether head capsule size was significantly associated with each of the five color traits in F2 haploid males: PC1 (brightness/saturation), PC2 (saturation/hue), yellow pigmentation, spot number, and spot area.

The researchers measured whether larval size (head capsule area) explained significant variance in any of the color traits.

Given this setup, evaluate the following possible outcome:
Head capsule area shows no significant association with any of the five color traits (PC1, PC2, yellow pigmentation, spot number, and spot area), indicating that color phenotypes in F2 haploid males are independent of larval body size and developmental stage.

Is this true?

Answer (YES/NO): NO